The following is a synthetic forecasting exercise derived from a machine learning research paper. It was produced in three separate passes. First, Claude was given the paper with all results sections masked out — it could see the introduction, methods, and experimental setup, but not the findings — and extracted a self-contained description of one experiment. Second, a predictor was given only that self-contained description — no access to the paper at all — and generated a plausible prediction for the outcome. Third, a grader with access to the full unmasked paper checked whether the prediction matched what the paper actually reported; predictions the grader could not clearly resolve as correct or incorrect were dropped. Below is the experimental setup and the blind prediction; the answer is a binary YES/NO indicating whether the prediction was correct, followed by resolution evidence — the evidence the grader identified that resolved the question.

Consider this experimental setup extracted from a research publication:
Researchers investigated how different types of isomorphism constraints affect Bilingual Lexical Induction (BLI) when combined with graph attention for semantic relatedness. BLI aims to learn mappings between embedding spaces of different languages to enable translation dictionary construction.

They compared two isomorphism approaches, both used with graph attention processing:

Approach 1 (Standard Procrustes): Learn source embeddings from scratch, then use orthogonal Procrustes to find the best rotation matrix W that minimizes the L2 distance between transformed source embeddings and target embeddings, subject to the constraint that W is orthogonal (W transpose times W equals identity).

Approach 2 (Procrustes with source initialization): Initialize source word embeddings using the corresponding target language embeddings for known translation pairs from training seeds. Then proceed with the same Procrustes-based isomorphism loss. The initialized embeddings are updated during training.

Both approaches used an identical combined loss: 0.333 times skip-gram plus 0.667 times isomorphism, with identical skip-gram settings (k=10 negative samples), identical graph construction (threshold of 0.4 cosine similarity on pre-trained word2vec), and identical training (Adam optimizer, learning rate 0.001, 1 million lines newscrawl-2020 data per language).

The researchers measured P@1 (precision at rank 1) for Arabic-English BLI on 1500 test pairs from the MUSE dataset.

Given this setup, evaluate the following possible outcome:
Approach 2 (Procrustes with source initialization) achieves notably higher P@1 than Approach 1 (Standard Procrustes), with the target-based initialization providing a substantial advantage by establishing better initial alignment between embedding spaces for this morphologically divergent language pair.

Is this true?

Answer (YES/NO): NO